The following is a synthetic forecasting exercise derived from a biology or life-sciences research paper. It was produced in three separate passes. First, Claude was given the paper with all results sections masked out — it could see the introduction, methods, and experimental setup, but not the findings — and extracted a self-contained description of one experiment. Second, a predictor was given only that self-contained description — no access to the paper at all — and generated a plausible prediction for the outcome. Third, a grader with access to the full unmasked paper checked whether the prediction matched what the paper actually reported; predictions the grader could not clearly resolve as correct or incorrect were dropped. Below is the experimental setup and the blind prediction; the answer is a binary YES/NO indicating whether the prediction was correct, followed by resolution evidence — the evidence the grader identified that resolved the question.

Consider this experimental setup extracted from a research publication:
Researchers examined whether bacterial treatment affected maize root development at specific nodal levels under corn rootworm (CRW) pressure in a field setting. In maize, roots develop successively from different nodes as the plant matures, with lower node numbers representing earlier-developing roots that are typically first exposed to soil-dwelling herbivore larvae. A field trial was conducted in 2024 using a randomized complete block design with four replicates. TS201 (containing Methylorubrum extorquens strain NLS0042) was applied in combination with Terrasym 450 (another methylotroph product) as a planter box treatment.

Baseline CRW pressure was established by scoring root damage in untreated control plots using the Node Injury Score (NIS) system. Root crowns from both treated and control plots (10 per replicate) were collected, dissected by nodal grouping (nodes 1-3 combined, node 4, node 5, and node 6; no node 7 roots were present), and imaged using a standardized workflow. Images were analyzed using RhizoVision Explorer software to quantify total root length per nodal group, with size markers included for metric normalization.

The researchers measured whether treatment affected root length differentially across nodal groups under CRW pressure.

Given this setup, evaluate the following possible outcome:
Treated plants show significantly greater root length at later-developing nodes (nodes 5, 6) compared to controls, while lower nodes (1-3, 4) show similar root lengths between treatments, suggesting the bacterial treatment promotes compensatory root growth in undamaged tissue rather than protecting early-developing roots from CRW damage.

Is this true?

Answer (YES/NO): NO